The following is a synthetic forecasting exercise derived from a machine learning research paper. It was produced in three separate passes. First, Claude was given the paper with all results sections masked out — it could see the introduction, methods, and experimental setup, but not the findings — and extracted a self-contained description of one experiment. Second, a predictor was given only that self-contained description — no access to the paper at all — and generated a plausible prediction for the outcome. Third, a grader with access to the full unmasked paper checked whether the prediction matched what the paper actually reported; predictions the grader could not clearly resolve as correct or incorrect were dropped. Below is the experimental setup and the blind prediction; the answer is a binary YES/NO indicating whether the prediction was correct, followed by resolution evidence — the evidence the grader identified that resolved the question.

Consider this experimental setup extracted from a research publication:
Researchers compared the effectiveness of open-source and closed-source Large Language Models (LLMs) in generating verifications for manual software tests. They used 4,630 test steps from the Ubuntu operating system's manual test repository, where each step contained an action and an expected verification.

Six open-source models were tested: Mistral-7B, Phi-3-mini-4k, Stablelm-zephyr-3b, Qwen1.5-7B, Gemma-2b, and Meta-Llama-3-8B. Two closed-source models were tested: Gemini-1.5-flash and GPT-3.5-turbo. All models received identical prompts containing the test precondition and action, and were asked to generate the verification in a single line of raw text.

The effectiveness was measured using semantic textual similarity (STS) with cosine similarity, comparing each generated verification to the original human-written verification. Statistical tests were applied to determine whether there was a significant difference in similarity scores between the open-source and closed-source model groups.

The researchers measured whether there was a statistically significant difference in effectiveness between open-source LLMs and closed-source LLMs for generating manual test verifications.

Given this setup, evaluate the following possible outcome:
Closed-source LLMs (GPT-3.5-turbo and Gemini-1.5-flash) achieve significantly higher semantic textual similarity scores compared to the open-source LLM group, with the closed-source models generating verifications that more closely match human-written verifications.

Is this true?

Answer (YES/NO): NO